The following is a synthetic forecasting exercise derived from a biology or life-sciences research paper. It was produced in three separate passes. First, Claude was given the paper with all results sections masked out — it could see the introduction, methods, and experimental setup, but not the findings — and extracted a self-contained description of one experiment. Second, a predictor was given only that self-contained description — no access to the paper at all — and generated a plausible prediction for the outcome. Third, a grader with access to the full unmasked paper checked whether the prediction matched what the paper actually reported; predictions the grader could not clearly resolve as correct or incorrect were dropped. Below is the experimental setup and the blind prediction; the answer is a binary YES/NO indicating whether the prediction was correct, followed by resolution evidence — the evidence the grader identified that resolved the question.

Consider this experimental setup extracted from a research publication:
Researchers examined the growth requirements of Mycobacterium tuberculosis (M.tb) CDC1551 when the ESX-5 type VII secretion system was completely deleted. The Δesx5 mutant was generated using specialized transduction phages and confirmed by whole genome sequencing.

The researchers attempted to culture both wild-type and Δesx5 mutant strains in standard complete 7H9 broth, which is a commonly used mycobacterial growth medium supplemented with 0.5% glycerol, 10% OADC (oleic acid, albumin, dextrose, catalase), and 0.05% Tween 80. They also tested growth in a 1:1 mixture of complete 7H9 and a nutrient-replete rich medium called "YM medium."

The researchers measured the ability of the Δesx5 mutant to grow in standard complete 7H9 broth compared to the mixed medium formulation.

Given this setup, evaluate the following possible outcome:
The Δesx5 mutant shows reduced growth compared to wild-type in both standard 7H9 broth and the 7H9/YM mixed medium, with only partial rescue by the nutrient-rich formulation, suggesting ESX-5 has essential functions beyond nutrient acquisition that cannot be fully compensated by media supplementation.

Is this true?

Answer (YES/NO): NO